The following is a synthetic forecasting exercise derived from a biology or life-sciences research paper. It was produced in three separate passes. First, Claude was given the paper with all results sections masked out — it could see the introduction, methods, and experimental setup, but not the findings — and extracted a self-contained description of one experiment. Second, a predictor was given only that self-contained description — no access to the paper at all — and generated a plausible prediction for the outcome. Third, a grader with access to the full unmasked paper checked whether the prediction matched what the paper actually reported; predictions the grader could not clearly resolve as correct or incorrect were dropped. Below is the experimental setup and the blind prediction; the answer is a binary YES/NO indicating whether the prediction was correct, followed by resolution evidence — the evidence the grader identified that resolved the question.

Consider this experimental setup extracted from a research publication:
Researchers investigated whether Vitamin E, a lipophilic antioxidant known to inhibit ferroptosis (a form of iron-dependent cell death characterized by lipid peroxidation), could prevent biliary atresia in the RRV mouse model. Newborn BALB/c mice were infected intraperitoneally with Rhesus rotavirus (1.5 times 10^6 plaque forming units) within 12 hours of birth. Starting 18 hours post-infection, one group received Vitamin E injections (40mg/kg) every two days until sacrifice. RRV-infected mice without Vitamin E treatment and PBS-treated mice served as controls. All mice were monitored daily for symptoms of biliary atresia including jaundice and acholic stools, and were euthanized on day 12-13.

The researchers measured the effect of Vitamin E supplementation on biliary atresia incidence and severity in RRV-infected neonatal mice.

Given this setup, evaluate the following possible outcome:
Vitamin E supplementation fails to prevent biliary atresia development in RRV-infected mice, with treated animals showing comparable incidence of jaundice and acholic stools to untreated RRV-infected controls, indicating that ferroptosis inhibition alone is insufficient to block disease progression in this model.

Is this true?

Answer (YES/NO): NO